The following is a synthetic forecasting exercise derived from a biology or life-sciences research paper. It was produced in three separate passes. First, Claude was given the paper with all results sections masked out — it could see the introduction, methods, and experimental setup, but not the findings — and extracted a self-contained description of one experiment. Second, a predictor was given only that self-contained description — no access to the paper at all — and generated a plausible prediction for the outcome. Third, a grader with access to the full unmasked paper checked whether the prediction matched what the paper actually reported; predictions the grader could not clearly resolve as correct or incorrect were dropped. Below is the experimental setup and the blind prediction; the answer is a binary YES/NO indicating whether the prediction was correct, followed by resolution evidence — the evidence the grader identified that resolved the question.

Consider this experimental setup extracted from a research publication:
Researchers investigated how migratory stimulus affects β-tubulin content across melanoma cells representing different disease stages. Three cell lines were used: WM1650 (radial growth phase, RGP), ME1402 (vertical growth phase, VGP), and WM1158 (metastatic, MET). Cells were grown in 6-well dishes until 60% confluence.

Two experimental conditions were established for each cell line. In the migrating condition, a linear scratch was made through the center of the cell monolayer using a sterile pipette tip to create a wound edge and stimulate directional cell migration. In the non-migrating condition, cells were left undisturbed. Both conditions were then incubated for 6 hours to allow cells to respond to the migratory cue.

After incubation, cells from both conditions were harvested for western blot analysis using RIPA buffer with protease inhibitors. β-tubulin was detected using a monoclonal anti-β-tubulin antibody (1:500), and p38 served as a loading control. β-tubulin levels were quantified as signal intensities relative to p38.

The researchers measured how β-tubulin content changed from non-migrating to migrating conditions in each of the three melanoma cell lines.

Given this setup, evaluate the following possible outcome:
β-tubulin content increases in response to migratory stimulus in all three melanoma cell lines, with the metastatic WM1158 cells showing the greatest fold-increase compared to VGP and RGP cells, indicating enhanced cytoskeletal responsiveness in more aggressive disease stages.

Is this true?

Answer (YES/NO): NO